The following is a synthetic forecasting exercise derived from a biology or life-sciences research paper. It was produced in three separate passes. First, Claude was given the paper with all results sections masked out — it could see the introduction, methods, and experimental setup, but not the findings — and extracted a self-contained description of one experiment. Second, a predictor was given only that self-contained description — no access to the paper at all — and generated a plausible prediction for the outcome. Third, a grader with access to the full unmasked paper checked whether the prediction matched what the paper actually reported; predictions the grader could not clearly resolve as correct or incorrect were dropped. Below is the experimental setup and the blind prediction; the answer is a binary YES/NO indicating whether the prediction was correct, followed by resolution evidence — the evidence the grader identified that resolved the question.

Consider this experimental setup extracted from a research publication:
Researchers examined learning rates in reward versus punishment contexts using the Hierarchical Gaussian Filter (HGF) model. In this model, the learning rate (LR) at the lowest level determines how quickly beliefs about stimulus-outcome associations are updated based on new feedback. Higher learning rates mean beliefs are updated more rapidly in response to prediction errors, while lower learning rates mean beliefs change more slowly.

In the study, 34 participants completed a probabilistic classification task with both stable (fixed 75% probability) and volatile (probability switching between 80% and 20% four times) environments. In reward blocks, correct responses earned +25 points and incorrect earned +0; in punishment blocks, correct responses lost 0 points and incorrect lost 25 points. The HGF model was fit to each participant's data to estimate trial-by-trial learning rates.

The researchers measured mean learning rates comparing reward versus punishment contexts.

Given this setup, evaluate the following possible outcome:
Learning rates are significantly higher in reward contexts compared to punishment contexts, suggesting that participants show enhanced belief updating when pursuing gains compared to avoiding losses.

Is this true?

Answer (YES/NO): NO